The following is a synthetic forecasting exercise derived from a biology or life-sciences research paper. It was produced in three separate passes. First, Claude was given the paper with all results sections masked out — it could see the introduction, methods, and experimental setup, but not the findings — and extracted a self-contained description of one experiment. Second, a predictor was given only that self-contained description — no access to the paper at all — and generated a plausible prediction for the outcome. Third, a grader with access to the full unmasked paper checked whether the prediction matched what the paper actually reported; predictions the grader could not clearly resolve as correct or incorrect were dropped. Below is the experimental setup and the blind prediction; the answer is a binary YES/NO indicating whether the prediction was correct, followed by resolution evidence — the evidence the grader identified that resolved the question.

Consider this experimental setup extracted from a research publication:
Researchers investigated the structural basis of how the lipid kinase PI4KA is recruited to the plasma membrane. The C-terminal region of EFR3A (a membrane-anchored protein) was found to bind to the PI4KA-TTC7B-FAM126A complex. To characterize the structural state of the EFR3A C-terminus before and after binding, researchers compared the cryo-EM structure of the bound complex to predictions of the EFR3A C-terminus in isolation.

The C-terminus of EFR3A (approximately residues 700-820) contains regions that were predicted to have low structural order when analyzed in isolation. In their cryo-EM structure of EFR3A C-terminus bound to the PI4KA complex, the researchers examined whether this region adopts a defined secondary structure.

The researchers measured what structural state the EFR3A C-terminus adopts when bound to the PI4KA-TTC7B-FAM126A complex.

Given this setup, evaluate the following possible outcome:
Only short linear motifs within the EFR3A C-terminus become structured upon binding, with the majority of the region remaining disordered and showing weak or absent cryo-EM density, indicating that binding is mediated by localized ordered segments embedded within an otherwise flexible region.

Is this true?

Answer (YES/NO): NO